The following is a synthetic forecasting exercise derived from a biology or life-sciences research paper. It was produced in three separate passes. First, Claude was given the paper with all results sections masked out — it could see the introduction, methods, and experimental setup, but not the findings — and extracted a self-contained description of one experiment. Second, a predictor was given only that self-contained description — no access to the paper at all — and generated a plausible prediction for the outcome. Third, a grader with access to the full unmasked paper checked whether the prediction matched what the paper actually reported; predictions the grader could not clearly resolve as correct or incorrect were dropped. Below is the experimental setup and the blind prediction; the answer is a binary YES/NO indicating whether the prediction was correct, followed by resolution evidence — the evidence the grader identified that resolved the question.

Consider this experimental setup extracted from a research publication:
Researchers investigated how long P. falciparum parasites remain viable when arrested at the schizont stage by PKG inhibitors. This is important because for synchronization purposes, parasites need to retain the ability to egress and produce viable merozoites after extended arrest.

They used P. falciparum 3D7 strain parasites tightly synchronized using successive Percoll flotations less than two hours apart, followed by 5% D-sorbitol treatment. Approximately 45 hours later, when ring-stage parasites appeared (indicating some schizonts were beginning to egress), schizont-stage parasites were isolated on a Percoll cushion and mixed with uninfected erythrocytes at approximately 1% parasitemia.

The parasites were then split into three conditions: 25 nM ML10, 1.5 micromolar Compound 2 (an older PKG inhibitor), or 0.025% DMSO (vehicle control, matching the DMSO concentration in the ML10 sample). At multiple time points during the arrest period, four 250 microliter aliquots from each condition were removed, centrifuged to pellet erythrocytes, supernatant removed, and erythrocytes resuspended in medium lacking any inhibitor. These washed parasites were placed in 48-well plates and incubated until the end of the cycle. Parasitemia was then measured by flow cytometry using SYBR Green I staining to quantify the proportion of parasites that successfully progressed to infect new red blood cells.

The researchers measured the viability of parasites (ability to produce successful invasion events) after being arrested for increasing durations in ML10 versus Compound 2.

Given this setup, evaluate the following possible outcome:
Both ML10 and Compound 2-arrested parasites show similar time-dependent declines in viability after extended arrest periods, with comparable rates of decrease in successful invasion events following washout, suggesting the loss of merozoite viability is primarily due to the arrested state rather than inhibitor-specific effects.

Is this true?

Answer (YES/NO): NO